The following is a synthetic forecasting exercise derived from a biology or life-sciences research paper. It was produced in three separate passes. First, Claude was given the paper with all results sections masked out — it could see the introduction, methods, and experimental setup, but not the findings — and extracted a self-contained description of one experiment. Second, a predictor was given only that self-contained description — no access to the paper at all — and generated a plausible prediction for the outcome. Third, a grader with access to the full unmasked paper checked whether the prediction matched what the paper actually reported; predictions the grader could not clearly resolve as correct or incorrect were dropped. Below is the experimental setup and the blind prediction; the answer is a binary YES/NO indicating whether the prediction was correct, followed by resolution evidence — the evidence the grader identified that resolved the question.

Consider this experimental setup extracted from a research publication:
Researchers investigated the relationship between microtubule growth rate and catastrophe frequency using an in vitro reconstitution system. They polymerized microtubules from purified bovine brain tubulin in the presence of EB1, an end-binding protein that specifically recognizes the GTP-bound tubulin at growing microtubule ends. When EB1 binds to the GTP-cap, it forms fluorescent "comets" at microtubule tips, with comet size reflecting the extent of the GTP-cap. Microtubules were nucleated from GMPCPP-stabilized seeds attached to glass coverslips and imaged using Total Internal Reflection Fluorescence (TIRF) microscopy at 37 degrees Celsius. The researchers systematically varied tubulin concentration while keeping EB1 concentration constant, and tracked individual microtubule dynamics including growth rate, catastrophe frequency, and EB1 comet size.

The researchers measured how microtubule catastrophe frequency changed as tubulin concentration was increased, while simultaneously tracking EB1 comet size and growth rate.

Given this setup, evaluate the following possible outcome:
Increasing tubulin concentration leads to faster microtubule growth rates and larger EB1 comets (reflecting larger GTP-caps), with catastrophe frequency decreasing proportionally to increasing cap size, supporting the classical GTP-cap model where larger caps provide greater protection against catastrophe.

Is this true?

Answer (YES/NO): YES